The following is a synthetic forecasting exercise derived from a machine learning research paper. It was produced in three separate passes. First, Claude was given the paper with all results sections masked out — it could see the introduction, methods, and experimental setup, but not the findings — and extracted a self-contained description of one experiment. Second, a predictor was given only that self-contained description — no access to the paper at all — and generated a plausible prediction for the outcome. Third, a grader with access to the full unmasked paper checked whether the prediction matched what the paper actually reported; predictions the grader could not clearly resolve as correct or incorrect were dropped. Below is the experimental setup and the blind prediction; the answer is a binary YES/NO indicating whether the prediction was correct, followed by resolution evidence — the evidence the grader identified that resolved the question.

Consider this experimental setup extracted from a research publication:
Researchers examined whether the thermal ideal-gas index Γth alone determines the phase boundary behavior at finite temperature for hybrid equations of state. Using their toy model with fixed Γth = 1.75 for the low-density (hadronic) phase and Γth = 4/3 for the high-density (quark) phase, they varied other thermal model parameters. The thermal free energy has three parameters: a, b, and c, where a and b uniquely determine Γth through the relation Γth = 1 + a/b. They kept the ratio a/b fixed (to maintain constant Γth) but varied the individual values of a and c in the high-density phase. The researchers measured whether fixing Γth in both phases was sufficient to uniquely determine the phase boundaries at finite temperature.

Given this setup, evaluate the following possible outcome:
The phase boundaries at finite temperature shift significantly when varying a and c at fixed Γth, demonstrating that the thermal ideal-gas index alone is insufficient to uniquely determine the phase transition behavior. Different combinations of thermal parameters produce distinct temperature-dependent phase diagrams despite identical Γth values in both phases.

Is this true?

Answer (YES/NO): YES